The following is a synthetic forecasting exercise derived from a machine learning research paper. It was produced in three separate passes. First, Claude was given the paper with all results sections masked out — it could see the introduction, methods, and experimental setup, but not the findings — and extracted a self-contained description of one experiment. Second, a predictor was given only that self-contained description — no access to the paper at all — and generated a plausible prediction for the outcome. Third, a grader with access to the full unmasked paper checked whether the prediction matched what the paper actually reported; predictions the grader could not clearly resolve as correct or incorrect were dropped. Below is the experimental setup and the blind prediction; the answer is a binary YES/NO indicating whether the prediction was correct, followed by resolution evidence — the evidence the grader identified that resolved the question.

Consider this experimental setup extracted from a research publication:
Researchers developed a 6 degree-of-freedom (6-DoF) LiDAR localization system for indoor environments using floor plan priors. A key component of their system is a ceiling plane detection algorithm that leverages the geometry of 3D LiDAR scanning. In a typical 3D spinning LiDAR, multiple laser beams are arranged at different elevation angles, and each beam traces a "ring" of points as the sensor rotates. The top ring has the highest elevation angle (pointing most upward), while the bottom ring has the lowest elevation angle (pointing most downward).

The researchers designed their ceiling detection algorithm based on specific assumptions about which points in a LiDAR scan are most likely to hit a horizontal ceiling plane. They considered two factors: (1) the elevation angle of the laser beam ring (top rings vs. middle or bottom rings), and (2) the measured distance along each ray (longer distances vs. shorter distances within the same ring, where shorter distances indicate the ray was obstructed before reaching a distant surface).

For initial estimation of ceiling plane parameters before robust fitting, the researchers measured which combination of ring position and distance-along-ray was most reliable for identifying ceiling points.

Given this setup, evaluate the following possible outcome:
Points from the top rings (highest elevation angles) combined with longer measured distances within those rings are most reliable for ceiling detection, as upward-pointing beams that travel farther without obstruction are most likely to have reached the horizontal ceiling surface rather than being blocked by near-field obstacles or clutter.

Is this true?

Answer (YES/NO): YES